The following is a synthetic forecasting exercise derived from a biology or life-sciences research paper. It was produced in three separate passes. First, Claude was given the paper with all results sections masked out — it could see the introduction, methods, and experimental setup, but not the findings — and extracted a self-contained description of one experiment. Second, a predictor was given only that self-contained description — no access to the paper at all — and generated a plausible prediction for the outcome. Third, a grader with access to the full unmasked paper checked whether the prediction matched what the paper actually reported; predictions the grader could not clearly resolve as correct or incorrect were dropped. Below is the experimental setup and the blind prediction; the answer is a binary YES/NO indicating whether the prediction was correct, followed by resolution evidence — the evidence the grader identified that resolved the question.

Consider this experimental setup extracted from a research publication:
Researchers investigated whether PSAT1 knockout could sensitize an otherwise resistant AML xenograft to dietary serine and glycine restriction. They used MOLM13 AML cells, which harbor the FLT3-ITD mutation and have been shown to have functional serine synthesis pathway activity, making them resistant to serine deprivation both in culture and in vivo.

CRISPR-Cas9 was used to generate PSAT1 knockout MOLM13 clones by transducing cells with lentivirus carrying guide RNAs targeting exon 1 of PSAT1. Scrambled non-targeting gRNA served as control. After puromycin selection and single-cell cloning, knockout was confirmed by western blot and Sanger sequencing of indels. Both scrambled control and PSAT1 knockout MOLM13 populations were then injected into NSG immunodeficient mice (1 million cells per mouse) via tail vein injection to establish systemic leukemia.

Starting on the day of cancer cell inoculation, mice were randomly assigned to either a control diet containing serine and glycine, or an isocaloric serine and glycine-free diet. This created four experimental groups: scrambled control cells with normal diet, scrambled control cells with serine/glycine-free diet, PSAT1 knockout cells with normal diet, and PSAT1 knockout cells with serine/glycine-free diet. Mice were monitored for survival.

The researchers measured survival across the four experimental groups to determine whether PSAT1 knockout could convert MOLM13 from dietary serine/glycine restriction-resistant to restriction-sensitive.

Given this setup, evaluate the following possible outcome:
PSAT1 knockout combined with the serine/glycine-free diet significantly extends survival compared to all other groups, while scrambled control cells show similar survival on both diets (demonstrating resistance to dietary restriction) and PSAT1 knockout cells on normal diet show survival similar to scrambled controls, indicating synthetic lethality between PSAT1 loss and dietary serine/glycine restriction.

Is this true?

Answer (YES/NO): YES